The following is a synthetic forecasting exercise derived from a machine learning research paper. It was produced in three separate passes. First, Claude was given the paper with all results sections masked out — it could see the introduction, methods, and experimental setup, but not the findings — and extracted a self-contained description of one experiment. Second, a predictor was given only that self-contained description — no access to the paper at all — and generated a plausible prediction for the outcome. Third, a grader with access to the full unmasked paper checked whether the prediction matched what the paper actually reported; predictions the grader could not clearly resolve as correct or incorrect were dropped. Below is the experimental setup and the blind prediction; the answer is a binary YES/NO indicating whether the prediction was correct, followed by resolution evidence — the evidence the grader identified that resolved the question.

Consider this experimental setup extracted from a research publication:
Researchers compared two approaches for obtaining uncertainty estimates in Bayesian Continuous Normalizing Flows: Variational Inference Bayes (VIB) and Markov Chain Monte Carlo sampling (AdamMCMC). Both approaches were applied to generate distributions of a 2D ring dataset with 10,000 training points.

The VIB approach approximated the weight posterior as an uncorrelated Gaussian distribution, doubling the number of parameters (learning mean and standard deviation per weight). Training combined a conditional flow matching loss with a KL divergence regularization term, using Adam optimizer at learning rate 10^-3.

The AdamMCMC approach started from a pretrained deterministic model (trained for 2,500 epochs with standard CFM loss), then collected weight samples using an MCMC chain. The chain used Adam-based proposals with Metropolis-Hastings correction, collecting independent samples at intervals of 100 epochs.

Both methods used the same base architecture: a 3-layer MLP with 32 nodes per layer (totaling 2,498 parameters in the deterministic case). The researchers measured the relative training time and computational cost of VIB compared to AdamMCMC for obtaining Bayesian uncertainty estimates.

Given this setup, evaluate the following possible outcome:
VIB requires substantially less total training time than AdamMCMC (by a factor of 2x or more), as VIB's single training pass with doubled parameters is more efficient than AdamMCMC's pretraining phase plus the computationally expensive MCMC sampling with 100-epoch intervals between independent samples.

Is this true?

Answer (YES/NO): NO